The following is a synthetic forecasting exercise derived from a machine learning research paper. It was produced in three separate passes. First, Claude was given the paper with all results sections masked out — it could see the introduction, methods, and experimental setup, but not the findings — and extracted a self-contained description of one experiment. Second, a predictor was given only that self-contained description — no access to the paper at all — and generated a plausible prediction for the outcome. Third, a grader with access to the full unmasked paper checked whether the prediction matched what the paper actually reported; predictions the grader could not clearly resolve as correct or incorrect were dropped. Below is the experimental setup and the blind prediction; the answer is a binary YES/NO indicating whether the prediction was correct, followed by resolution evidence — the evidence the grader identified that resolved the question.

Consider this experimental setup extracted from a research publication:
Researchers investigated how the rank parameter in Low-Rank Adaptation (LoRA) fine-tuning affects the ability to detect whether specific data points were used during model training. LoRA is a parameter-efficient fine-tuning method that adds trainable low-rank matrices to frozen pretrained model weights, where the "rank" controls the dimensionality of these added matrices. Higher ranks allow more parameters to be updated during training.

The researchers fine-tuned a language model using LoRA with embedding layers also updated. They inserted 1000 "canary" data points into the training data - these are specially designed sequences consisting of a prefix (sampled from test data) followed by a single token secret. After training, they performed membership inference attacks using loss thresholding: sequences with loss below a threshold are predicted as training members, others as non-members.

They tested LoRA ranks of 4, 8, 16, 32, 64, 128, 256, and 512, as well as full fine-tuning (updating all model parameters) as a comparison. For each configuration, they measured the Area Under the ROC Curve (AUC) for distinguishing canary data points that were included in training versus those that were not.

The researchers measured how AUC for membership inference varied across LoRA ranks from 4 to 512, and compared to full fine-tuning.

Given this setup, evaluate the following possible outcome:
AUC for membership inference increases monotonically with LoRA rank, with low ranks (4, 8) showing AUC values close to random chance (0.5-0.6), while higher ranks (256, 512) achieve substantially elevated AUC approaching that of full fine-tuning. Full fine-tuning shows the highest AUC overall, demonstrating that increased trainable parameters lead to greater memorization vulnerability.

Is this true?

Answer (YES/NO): NO